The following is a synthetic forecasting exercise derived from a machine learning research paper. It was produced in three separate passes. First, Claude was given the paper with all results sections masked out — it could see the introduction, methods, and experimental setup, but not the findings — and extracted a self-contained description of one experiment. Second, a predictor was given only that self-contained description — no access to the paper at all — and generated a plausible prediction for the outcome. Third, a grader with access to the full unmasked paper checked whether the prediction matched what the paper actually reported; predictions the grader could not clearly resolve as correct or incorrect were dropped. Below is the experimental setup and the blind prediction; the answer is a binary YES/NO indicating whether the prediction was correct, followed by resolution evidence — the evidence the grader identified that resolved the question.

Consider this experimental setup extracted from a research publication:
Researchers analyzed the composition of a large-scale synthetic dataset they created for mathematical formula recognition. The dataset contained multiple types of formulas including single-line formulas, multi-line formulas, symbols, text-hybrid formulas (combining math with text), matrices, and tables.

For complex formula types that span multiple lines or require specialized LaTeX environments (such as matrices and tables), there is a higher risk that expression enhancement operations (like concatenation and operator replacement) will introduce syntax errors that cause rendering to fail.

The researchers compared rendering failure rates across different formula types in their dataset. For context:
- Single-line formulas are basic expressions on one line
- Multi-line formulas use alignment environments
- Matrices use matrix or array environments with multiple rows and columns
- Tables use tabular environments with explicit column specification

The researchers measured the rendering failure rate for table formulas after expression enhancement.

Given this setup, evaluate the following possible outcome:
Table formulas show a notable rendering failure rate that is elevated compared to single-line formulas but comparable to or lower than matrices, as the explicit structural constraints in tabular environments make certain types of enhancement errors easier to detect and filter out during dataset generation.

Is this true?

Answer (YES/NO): NO